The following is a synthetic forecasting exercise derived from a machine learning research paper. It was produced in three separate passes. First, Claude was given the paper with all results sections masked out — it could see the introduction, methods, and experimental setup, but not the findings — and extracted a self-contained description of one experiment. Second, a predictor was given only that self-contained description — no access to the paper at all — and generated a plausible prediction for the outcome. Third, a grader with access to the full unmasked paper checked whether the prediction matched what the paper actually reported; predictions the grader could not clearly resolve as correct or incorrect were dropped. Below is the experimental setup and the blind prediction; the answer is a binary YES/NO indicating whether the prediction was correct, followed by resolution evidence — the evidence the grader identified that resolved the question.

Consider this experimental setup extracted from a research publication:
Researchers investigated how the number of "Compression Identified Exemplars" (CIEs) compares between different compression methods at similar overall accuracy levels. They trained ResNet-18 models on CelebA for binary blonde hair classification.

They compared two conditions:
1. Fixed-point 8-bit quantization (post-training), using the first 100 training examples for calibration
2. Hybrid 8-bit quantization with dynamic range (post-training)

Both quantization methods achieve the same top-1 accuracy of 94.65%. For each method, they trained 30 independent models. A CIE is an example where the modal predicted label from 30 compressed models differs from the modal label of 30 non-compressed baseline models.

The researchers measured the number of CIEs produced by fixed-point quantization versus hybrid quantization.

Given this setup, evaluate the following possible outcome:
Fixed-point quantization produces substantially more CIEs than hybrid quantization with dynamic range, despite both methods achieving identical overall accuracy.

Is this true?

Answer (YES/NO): NO